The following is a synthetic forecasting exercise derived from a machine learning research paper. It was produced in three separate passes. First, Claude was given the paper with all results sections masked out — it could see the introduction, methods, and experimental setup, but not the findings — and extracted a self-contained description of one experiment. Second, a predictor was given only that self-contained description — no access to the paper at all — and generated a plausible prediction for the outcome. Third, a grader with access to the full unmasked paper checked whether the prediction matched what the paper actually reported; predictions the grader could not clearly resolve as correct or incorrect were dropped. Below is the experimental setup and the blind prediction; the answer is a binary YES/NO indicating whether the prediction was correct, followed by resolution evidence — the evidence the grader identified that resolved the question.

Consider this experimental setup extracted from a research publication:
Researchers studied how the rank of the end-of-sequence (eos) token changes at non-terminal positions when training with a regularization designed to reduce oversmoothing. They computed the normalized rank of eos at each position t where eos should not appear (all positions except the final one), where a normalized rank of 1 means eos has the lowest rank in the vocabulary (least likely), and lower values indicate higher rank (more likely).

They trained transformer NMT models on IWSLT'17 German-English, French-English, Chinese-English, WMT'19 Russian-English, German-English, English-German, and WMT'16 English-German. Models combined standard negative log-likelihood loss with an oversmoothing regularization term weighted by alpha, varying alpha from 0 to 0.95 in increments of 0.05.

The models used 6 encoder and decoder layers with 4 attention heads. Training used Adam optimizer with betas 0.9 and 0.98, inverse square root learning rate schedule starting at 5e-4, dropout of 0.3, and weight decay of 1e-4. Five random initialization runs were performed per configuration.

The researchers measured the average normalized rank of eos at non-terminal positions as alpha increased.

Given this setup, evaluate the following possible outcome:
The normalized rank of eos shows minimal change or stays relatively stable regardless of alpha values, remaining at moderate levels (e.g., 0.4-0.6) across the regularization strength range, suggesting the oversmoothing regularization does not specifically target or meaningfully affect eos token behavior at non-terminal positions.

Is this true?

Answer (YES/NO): NO